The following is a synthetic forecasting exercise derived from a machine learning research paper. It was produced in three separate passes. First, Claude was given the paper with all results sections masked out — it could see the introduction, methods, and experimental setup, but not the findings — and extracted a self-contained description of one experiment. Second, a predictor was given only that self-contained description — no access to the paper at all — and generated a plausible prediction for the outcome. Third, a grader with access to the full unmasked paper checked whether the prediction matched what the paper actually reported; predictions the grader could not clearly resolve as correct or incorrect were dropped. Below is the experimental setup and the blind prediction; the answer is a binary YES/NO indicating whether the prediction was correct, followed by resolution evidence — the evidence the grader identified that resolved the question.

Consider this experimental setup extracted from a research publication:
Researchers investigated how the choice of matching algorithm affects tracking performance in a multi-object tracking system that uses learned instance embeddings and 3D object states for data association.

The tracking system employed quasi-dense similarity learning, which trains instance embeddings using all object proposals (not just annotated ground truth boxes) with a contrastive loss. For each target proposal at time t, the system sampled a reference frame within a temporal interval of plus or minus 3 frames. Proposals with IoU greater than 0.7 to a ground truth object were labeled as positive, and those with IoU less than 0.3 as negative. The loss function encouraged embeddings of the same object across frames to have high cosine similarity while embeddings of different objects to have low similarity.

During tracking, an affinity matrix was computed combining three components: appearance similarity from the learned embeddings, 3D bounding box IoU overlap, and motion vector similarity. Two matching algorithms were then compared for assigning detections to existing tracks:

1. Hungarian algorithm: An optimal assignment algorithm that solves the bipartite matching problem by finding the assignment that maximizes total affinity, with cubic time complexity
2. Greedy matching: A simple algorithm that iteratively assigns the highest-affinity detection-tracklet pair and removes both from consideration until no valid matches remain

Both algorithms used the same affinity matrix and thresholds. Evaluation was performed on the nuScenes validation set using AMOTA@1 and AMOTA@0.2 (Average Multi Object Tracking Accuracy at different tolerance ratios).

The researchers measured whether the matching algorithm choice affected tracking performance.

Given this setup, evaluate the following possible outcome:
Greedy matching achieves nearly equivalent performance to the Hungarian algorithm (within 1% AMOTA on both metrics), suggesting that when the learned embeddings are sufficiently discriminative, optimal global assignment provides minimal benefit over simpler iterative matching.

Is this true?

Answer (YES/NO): YES